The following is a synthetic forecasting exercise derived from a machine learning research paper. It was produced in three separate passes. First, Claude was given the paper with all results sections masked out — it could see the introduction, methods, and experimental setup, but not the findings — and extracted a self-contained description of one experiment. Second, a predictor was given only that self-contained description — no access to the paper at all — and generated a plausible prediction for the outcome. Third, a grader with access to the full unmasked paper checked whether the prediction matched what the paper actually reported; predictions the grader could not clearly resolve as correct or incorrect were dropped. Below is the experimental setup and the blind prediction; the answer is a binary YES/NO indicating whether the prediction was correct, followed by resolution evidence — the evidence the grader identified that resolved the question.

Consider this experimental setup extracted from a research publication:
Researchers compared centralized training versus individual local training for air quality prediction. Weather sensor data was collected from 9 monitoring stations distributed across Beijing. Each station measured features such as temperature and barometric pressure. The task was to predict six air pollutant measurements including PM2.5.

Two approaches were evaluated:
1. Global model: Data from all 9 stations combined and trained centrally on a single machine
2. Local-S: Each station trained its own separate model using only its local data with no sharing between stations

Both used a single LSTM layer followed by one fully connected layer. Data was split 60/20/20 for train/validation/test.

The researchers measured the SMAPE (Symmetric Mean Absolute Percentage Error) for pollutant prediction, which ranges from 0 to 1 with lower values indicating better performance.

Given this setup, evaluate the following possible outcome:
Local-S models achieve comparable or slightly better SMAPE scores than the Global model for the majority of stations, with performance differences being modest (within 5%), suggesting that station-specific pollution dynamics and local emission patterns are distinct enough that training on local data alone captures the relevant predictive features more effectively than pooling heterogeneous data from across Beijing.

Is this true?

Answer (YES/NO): NO